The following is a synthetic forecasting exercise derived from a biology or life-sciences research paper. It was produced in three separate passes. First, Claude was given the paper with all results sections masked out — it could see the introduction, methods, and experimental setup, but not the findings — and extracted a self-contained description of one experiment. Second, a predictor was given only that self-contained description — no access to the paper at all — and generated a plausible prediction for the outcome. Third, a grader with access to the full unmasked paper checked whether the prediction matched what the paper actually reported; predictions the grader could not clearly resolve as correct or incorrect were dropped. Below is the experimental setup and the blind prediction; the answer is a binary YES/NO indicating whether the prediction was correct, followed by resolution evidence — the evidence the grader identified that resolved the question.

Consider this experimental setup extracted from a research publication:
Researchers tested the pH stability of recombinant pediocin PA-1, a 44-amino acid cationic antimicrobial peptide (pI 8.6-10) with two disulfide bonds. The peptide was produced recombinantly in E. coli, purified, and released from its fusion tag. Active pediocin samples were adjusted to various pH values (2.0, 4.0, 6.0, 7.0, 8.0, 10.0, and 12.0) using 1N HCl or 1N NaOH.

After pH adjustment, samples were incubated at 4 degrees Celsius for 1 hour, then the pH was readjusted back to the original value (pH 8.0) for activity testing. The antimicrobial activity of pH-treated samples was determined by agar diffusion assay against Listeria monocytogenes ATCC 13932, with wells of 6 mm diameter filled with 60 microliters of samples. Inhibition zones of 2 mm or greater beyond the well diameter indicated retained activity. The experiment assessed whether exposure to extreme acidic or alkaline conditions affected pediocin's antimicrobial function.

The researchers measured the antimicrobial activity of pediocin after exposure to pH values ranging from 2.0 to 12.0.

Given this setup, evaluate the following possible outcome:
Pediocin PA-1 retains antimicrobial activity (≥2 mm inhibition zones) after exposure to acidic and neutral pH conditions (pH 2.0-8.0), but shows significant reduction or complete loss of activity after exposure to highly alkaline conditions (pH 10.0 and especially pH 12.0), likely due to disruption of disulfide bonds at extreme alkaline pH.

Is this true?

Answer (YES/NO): NO